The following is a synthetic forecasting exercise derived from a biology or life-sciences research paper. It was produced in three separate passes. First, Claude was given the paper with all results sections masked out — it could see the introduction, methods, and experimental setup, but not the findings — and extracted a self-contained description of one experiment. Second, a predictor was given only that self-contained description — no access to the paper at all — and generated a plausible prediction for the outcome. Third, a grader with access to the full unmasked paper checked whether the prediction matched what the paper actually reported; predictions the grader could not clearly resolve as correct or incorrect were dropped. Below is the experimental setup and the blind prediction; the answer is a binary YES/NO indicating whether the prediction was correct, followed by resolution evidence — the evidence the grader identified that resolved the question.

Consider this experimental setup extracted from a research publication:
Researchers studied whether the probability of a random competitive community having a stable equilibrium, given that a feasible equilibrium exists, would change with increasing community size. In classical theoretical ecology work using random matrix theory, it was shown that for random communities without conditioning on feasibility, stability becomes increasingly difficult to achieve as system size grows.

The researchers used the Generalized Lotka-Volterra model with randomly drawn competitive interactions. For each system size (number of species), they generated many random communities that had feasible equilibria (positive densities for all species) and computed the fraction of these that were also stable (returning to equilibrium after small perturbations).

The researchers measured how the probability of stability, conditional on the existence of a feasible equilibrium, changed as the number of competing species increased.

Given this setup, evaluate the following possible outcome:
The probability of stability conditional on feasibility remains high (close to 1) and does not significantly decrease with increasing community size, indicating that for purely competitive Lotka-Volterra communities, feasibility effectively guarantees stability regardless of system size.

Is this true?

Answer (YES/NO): YES